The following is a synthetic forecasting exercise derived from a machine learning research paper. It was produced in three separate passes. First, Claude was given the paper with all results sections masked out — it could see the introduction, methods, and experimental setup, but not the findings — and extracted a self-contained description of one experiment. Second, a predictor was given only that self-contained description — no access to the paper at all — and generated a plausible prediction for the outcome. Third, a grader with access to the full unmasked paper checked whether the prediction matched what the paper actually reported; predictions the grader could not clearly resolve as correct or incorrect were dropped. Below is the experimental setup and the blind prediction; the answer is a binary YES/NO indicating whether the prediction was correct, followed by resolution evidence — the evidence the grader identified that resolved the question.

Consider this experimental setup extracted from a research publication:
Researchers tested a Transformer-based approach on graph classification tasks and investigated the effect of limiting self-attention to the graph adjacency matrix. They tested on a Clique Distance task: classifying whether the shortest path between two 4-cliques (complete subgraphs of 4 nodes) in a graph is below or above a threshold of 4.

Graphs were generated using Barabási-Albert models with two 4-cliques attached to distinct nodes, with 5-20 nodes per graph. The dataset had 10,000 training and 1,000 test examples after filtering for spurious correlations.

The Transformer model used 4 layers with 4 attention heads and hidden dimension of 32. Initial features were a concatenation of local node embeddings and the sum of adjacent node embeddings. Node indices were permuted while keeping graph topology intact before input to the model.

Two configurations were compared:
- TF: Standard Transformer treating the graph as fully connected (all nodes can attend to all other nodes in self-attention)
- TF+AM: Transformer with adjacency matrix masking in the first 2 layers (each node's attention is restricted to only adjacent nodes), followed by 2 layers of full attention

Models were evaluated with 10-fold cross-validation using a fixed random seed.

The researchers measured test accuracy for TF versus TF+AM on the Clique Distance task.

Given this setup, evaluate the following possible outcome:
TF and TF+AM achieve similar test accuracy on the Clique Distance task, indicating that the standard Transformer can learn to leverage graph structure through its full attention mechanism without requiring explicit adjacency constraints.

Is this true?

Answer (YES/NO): NO